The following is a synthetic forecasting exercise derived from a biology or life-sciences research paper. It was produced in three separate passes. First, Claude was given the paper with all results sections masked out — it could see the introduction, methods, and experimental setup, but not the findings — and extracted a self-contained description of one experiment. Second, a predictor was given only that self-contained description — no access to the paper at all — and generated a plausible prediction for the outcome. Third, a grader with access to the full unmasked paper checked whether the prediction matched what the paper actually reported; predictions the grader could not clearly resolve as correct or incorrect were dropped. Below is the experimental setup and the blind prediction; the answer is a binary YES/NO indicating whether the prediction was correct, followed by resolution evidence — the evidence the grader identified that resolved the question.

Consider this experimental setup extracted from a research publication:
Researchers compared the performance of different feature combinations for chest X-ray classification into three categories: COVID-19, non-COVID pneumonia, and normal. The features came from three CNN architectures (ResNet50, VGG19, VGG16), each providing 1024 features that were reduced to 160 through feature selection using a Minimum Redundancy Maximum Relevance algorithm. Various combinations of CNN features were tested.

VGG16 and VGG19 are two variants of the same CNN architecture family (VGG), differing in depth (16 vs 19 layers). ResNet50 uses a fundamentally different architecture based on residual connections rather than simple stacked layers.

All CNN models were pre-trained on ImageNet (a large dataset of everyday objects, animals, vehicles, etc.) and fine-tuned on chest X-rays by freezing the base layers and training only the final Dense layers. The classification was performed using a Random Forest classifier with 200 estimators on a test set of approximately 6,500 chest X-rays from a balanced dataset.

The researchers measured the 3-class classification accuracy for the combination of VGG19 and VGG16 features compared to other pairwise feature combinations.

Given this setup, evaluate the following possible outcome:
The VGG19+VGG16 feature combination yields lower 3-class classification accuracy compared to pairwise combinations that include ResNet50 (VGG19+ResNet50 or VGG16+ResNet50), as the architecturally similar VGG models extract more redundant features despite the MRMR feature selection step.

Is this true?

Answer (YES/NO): YES